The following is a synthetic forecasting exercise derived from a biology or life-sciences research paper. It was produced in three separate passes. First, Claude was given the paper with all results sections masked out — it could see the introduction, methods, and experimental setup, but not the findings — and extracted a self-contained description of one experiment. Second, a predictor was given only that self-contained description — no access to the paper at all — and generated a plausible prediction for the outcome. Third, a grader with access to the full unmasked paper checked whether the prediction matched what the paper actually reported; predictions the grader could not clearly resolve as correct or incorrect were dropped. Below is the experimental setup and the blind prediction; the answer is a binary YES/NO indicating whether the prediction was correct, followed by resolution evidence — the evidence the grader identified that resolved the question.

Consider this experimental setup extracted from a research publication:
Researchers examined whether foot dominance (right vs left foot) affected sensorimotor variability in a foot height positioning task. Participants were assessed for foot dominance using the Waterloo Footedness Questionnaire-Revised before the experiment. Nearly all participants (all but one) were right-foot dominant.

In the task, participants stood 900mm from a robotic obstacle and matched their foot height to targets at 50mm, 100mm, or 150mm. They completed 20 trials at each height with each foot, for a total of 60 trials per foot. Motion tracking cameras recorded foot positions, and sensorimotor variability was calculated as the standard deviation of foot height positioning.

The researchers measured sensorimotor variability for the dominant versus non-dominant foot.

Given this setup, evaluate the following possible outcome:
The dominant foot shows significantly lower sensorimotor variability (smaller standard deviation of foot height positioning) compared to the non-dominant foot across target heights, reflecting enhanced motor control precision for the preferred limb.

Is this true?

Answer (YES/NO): NO